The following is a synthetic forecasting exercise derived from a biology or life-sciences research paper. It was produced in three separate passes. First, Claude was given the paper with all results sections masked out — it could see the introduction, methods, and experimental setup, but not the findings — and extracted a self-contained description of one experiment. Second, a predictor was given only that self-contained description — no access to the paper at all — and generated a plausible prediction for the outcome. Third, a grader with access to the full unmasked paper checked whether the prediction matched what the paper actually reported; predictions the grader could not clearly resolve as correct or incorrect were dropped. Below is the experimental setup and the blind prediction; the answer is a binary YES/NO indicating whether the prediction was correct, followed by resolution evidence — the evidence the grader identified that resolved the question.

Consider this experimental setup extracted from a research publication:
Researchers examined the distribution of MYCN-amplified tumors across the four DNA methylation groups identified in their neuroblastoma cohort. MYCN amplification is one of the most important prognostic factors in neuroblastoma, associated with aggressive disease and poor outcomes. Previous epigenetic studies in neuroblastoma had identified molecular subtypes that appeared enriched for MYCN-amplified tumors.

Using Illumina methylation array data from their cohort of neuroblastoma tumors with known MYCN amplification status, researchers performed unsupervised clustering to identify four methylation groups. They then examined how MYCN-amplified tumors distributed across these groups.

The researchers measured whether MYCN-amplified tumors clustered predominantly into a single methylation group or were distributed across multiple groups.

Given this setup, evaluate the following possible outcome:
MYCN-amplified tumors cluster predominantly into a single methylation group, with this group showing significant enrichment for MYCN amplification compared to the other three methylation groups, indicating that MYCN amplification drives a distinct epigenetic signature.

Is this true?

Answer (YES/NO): NO